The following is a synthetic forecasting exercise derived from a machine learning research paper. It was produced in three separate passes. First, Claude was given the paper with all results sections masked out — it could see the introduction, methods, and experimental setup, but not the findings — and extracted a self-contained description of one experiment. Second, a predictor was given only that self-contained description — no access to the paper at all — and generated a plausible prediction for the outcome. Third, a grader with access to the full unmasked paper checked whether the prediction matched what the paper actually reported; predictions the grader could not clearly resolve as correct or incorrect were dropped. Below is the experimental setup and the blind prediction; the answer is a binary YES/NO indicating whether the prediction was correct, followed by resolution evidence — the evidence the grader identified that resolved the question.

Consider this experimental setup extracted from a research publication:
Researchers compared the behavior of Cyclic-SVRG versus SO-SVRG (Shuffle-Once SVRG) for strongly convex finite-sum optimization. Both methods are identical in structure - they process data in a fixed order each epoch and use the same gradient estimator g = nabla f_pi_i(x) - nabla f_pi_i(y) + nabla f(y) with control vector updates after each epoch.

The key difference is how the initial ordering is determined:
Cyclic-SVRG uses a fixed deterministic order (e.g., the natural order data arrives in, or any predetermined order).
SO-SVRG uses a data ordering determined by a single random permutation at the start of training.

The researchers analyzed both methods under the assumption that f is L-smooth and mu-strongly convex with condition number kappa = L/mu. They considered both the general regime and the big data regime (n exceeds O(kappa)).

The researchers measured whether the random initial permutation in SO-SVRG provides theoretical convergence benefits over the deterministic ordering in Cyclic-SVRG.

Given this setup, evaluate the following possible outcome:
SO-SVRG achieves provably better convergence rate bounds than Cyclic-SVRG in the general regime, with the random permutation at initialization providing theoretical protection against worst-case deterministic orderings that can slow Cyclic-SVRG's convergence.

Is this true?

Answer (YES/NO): NO